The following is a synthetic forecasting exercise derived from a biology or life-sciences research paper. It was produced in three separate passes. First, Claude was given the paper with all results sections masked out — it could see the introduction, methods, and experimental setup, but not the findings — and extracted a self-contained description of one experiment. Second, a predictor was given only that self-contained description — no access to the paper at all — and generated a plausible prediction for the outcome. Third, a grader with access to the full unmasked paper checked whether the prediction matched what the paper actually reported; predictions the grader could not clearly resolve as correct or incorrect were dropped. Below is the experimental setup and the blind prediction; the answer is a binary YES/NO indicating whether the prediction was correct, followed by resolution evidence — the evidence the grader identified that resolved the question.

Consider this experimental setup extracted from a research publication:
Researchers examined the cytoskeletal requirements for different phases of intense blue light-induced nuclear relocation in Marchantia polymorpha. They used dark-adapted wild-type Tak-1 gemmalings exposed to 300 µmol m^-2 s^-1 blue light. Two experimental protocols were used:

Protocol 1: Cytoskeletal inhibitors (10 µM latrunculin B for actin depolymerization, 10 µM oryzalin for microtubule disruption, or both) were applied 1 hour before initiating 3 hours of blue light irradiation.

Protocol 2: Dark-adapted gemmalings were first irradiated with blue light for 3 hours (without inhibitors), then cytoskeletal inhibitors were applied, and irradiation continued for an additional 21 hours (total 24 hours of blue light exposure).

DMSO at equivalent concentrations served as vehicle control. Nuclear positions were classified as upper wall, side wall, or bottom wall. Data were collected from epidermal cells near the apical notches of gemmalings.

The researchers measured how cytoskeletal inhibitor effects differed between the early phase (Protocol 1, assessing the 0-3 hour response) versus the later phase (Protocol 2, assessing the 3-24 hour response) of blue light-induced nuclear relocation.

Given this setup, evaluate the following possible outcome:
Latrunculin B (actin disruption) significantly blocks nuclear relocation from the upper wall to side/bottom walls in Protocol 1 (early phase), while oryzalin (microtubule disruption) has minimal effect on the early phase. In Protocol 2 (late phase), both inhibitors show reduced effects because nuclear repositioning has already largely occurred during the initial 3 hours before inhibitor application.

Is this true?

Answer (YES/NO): NO